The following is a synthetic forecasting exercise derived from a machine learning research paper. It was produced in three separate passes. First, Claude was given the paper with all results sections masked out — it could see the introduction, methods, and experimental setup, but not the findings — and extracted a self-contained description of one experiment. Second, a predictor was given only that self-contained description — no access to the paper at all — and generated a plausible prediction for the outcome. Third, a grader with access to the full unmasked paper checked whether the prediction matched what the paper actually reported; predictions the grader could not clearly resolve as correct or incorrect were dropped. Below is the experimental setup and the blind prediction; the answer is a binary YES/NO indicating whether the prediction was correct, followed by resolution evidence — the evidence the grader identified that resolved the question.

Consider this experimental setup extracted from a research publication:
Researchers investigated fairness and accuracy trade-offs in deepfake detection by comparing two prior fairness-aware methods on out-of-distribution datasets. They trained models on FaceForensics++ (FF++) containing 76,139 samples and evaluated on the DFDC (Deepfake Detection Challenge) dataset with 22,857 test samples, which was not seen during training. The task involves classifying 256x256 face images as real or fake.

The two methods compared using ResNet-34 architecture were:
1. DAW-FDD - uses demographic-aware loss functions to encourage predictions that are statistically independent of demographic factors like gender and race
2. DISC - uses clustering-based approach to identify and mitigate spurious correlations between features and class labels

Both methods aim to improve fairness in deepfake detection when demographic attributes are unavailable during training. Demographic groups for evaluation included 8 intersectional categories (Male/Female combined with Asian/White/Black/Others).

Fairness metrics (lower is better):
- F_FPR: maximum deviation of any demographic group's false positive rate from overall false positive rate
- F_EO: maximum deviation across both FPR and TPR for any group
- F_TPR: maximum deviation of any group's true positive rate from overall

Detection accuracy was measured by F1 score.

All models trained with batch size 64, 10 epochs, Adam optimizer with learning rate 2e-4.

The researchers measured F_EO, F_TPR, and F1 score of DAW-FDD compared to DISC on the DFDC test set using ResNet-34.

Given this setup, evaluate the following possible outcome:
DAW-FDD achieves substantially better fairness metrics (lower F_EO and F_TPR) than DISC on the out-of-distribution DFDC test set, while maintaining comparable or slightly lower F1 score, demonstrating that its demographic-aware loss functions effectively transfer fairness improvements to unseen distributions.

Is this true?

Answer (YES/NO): NO